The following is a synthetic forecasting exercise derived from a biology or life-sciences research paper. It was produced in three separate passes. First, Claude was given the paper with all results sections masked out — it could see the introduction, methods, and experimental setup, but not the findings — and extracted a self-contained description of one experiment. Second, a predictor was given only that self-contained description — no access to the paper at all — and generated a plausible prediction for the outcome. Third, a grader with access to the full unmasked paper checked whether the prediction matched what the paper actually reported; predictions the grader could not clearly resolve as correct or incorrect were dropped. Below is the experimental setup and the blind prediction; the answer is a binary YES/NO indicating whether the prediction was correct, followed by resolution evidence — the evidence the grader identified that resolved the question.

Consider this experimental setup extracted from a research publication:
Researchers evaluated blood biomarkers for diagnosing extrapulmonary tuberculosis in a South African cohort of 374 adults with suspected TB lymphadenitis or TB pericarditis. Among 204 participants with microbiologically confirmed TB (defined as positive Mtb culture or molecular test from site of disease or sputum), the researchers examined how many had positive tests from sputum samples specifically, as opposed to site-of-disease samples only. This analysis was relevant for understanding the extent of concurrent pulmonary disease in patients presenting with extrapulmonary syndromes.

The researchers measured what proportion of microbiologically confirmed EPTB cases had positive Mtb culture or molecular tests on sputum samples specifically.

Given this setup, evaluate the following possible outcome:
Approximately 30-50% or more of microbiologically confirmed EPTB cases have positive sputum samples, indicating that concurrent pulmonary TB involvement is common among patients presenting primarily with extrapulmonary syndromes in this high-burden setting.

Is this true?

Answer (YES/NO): NO